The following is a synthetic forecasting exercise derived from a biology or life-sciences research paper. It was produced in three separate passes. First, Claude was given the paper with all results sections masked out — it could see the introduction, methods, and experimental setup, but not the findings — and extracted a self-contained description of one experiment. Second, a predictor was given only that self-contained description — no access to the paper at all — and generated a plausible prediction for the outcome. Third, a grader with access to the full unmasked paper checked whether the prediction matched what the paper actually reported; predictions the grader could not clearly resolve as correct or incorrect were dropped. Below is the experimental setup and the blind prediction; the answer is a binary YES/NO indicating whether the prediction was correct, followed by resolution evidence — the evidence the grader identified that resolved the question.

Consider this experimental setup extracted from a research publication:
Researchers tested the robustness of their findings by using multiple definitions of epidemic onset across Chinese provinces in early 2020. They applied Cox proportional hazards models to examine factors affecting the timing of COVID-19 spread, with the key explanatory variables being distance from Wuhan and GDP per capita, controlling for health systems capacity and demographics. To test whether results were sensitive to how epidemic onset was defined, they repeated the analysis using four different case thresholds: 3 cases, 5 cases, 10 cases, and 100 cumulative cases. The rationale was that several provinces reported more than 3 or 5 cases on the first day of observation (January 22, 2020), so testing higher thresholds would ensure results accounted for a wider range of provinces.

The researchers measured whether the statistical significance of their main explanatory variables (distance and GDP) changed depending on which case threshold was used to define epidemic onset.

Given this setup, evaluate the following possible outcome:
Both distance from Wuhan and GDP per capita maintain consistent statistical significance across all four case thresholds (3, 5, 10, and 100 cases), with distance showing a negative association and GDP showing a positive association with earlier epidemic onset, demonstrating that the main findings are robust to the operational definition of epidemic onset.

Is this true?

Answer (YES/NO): NO